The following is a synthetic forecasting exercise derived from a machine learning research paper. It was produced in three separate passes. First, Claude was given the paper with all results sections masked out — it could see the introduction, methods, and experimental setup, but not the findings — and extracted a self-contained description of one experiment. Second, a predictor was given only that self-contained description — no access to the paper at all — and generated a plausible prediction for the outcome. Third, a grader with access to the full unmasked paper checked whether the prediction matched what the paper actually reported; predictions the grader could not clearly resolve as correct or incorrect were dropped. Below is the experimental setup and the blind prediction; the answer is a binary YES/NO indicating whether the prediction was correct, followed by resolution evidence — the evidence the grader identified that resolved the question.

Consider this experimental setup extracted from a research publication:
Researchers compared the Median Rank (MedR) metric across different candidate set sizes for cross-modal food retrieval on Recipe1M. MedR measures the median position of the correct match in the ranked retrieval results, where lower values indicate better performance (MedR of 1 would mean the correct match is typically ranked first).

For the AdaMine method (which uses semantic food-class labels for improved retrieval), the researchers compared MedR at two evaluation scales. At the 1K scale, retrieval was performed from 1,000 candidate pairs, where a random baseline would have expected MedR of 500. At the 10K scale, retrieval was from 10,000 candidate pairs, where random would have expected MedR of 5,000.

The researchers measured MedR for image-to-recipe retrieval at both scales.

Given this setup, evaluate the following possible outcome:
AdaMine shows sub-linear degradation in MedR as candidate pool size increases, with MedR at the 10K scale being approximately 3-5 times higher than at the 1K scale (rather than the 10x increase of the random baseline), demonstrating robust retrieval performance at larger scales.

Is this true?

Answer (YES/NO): NO